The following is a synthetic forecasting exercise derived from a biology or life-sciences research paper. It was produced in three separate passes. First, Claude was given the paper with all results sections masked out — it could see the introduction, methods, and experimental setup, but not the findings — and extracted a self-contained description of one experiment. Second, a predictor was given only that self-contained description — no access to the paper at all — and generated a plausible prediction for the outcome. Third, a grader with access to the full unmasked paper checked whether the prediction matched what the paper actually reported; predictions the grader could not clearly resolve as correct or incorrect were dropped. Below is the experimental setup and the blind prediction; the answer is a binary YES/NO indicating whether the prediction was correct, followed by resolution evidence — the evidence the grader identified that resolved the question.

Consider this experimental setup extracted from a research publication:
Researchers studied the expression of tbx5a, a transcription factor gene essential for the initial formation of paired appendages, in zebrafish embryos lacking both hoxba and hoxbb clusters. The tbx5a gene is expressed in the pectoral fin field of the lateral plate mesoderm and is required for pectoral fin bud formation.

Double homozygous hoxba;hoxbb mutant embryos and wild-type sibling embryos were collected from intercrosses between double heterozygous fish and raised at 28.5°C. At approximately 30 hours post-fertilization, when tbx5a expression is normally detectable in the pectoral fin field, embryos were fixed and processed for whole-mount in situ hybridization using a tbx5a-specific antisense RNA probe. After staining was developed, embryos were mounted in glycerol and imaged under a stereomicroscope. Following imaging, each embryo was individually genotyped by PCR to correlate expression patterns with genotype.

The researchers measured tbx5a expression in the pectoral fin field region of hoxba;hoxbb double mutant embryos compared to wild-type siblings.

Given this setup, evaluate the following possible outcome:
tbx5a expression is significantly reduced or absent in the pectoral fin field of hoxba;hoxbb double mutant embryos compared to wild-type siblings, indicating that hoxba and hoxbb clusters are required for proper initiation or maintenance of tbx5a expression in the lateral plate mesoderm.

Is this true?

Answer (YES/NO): YES